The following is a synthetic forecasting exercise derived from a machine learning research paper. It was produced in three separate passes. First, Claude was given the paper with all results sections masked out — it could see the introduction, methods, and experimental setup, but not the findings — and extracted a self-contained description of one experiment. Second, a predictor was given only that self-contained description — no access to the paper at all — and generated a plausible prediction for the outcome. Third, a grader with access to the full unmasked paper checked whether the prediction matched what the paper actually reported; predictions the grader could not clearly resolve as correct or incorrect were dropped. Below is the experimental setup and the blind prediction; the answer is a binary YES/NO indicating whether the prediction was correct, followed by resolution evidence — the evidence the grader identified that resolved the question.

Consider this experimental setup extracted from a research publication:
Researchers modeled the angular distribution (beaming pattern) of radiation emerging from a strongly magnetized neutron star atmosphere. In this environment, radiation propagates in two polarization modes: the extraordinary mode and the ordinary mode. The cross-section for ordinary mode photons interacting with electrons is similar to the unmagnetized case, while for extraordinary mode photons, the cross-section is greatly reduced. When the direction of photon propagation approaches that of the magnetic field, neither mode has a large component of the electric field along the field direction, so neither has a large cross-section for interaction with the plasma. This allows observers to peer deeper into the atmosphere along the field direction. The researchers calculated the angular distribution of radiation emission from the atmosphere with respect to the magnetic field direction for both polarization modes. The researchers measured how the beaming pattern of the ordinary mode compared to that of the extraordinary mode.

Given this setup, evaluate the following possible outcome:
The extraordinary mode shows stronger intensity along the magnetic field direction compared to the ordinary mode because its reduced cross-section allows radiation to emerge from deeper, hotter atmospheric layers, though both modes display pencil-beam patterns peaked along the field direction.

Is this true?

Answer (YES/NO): NO